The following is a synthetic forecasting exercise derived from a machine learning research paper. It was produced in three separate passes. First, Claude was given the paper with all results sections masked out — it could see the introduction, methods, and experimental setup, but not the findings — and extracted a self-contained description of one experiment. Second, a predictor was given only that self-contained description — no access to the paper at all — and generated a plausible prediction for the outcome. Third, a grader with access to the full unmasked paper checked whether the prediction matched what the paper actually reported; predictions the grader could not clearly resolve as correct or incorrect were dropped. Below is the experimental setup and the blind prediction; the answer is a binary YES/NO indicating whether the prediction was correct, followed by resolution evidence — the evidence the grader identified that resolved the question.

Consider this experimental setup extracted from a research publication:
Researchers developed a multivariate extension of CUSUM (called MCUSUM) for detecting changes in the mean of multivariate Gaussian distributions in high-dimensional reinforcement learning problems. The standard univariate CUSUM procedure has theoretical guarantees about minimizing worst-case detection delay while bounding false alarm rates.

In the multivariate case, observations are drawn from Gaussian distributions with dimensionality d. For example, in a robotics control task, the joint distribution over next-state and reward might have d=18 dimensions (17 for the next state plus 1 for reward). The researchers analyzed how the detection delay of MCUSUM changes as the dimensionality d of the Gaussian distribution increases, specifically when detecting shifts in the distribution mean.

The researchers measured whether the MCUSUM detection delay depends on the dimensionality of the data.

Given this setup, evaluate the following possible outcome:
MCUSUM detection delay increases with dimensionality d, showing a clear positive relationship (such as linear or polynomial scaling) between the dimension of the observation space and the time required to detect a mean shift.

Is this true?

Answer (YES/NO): NO